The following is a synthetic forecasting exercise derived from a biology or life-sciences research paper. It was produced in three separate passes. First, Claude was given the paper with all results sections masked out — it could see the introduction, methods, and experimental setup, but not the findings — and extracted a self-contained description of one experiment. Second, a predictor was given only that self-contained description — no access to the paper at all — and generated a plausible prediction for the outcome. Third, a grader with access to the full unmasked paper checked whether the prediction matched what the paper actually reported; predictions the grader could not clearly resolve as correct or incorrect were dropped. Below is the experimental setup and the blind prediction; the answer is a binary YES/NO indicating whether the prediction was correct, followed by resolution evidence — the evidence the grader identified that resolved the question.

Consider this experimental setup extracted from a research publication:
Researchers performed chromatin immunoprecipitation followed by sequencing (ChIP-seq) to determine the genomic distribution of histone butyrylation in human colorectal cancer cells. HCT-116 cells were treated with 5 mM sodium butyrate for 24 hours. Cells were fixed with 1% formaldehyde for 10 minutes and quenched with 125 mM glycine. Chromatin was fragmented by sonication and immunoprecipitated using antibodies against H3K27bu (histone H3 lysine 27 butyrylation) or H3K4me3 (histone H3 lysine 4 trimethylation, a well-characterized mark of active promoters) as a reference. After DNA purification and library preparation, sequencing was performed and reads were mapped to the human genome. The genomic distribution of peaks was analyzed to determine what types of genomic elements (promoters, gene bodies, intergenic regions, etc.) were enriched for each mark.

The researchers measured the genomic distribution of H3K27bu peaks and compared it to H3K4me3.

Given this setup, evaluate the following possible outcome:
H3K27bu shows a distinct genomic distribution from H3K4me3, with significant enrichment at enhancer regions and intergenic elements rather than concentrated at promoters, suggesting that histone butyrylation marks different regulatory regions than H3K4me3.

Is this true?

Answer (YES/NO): NO